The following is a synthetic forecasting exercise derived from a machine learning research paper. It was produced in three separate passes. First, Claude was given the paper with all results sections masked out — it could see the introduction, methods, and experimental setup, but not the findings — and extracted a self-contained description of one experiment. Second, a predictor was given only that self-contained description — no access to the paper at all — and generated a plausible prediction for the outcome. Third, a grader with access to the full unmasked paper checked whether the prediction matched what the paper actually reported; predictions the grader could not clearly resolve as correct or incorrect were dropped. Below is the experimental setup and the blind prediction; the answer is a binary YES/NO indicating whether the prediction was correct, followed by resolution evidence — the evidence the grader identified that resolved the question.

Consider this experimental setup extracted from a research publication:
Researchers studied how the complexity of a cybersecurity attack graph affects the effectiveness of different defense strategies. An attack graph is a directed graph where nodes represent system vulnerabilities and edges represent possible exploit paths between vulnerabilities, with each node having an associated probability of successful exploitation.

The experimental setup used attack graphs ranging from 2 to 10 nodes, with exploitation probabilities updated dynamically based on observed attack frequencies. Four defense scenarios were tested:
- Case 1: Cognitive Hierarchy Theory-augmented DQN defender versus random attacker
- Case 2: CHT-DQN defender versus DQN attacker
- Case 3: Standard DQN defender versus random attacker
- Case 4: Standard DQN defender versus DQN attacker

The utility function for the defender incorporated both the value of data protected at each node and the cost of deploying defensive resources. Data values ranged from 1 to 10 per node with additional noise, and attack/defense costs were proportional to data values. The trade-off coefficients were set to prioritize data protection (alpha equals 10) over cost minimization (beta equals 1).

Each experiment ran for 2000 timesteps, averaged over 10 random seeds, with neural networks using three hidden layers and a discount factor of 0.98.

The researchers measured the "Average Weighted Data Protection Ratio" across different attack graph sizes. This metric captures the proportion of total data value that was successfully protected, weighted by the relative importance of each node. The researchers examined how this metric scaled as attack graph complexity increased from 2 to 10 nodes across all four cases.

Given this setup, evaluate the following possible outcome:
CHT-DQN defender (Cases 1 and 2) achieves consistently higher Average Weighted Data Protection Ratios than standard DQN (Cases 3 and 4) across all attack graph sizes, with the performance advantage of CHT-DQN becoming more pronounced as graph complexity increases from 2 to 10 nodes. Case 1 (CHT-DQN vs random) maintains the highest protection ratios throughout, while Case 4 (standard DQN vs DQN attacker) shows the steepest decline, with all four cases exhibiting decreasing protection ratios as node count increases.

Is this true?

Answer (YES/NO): NO